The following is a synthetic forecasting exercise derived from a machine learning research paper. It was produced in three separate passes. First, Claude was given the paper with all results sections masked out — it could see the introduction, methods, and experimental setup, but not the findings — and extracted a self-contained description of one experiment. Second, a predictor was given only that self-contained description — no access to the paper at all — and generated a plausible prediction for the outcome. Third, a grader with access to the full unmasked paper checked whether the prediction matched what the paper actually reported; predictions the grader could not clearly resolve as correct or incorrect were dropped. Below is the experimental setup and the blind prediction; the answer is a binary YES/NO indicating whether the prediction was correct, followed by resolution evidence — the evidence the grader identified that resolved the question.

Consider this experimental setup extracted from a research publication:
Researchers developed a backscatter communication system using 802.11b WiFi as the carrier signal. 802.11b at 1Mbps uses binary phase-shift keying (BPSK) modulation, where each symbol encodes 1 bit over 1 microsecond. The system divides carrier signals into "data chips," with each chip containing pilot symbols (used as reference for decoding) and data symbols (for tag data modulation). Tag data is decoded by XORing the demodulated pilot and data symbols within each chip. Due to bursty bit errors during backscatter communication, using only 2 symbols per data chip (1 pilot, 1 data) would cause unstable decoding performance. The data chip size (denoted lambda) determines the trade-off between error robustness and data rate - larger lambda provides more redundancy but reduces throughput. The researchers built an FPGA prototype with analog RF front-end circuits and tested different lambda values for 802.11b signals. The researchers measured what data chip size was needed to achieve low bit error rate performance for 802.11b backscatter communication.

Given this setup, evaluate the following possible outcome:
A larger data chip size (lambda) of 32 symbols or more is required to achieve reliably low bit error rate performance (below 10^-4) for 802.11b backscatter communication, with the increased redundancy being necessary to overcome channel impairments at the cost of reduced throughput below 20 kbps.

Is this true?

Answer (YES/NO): NO